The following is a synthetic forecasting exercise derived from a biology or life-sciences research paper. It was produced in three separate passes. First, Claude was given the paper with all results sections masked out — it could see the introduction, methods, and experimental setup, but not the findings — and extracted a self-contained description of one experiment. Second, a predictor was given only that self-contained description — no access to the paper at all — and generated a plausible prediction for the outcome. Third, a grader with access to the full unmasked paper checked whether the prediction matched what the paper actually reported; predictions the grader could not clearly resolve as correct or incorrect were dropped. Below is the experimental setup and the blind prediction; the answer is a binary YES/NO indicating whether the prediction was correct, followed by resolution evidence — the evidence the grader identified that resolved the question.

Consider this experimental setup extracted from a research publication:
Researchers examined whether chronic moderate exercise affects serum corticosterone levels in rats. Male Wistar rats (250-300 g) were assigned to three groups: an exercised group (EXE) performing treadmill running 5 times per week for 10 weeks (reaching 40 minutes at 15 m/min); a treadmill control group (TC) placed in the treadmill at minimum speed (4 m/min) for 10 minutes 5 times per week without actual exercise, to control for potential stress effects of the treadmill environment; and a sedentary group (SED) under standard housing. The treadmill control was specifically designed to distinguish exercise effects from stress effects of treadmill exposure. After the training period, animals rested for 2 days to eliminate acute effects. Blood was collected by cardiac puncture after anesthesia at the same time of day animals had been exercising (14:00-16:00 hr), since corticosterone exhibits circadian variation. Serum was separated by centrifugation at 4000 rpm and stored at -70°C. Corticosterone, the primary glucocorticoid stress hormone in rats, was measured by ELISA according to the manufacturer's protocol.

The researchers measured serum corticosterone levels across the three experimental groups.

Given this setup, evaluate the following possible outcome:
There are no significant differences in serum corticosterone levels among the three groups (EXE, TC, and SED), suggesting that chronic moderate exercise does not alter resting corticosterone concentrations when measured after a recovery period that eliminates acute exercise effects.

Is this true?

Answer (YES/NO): NO